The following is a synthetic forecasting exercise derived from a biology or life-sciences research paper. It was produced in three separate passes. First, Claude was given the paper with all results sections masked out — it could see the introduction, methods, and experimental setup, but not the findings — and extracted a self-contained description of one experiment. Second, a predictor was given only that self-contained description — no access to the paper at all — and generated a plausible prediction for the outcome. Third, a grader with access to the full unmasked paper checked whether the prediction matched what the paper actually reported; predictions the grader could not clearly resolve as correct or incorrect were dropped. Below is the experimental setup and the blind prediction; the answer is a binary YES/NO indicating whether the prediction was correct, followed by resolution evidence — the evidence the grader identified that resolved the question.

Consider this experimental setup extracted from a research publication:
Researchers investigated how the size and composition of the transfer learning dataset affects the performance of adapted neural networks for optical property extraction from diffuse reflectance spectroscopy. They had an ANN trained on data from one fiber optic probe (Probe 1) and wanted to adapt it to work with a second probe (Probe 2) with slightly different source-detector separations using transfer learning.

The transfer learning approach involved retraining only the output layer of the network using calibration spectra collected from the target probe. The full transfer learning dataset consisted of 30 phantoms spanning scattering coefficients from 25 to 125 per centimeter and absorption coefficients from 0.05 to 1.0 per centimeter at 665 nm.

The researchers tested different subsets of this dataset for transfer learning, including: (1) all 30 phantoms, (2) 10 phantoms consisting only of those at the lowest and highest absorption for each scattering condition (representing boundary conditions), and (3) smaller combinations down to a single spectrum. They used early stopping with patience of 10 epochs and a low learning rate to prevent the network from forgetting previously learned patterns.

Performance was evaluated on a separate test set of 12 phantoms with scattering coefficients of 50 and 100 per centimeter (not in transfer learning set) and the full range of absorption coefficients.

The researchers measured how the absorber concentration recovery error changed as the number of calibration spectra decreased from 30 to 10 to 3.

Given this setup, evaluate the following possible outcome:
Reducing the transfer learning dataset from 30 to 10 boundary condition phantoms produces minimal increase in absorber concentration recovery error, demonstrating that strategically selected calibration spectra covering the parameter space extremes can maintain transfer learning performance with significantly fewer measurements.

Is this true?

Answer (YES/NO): YES